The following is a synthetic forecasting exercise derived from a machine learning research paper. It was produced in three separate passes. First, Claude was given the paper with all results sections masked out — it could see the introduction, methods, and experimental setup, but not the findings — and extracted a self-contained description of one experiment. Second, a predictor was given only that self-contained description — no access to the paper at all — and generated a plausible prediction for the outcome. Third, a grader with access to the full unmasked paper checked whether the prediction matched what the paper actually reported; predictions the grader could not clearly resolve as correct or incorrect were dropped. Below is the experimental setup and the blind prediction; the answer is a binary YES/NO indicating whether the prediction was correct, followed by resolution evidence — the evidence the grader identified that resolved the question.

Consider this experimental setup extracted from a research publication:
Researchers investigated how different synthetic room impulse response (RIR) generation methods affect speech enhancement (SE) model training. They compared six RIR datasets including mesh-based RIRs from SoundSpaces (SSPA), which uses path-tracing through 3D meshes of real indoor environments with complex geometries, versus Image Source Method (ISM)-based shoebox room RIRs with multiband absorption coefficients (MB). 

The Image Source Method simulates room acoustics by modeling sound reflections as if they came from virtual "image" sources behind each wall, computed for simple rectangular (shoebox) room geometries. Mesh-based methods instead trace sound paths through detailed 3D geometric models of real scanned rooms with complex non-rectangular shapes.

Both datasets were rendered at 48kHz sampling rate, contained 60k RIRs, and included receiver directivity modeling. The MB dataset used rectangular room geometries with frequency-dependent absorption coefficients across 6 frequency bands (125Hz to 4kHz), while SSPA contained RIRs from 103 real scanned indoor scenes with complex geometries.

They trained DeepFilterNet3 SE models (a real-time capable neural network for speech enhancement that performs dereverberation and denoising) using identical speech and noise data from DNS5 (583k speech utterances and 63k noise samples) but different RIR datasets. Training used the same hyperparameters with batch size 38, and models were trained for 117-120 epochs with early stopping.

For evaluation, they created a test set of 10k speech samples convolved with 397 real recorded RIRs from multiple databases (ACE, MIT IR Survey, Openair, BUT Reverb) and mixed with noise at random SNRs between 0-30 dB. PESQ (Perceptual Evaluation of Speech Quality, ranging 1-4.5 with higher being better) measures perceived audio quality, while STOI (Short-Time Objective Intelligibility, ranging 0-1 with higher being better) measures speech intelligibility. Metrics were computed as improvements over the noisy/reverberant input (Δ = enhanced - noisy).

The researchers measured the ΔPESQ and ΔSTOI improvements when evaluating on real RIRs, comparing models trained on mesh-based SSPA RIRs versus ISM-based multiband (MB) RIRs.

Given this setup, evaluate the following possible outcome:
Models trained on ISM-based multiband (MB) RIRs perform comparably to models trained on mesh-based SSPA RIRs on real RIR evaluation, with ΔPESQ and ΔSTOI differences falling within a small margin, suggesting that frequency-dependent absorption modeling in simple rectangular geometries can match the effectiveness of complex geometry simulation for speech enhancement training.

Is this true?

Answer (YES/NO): NO